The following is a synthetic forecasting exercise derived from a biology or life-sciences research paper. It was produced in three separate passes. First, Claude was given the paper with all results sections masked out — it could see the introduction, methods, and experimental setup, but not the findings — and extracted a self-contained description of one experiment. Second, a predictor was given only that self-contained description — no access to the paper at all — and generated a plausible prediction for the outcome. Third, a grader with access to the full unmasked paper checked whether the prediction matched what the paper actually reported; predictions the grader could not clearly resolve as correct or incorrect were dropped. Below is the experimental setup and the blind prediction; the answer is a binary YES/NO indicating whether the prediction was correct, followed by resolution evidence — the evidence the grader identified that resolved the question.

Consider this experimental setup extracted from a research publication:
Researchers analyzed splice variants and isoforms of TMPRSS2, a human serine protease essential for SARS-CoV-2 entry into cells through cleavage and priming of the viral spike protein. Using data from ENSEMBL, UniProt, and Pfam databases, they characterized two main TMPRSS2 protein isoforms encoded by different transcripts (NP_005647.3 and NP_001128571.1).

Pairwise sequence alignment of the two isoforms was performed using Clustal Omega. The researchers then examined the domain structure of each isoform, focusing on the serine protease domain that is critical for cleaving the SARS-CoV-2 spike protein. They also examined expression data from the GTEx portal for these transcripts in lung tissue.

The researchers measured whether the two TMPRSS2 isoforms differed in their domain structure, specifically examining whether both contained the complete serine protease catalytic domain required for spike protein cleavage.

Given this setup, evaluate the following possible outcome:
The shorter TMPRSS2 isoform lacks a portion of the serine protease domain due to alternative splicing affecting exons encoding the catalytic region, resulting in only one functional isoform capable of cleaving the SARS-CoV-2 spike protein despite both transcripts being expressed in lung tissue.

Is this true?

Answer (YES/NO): NO